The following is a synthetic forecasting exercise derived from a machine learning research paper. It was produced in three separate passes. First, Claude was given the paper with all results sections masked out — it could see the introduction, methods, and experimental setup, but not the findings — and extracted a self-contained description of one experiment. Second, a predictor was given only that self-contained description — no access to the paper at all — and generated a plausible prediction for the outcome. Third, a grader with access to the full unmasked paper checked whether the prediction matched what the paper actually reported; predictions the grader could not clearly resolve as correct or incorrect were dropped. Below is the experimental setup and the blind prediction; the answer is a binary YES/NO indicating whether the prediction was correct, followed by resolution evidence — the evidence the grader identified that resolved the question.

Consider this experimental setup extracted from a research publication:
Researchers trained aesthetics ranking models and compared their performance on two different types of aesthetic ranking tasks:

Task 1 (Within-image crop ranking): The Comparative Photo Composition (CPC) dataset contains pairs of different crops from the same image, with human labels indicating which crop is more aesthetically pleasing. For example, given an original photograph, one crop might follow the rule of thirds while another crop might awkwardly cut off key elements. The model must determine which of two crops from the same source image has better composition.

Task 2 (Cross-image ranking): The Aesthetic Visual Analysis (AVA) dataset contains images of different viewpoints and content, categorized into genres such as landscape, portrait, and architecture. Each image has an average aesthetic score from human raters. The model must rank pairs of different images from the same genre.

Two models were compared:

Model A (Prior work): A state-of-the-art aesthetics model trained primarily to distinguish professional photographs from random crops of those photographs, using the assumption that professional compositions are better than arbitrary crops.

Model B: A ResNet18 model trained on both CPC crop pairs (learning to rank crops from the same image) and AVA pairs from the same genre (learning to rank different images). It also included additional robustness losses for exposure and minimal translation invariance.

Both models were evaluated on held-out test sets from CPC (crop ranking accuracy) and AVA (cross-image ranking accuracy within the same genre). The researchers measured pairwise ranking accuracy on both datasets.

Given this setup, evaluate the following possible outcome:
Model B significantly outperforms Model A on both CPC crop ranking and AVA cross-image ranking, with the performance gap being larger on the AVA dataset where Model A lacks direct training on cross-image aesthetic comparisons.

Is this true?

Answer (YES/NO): NO